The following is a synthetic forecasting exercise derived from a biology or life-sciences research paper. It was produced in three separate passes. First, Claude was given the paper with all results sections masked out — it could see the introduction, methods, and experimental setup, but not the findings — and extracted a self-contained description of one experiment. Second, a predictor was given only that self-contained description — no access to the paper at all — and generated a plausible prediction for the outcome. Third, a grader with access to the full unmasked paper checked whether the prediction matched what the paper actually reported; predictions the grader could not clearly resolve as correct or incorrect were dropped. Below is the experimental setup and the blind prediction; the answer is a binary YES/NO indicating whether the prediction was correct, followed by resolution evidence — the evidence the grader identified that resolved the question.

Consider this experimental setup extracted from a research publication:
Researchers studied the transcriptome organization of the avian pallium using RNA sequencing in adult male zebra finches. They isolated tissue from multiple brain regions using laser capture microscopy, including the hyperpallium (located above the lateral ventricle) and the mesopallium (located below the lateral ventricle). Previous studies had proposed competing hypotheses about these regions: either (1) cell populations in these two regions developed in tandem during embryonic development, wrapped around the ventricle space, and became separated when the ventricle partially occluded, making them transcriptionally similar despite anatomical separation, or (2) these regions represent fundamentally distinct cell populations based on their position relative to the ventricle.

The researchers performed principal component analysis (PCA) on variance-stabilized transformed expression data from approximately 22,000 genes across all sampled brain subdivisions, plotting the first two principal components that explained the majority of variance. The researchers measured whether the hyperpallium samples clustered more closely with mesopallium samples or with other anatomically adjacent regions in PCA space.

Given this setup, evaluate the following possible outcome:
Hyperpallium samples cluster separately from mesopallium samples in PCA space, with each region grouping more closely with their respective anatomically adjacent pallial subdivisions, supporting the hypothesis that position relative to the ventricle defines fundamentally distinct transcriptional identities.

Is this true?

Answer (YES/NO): NO